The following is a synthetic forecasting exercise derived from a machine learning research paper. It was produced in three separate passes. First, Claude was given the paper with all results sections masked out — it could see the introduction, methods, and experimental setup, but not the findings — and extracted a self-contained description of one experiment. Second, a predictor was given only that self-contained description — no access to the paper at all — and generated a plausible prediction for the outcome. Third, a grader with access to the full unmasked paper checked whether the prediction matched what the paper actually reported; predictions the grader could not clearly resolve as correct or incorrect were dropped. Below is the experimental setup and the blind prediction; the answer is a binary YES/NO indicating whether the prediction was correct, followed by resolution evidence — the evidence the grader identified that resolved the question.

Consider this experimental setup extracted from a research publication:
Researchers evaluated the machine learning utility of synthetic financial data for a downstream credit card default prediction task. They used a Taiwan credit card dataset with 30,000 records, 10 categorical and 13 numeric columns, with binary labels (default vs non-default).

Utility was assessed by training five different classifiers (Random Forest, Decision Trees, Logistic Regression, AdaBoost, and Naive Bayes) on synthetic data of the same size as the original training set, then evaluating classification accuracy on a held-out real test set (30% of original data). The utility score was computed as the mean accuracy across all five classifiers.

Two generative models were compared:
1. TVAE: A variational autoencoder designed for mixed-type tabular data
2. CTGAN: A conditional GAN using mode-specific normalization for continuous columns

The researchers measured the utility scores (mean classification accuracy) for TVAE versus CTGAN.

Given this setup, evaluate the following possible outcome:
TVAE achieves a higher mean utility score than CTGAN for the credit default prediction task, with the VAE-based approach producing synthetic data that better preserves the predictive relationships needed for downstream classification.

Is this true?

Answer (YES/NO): YES